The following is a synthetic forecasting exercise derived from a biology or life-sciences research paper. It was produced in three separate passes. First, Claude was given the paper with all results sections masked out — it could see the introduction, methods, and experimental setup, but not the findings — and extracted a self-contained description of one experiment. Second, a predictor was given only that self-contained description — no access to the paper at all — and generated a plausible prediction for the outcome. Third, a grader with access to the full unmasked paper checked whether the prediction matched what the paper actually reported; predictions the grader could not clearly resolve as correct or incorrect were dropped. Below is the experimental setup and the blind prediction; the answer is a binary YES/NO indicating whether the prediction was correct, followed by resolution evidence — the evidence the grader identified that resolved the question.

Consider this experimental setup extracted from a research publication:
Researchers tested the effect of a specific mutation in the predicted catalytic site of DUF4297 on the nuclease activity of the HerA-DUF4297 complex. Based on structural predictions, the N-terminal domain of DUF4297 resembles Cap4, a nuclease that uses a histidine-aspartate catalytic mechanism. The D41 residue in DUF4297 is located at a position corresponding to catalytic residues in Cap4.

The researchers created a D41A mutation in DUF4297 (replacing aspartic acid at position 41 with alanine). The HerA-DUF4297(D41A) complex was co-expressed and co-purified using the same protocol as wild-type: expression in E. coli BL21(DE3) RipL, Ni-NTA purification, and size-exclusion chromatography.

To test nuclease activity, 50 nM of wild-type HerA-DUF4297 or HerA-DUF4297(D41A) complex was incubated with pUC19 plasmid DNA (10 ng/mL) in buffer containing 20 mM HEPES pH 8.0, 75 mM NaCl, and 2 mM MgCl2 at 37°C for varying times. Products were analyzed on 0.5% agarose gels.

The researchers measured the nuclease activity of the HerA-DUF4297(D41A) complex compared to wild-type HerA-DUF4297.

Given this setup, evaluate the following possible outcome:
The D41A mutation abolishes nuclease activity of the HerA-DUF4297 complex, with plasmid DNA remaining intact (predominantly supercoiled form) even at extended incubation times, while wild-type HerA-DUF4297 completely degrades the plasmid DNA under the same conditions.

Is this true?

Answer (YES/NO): YES